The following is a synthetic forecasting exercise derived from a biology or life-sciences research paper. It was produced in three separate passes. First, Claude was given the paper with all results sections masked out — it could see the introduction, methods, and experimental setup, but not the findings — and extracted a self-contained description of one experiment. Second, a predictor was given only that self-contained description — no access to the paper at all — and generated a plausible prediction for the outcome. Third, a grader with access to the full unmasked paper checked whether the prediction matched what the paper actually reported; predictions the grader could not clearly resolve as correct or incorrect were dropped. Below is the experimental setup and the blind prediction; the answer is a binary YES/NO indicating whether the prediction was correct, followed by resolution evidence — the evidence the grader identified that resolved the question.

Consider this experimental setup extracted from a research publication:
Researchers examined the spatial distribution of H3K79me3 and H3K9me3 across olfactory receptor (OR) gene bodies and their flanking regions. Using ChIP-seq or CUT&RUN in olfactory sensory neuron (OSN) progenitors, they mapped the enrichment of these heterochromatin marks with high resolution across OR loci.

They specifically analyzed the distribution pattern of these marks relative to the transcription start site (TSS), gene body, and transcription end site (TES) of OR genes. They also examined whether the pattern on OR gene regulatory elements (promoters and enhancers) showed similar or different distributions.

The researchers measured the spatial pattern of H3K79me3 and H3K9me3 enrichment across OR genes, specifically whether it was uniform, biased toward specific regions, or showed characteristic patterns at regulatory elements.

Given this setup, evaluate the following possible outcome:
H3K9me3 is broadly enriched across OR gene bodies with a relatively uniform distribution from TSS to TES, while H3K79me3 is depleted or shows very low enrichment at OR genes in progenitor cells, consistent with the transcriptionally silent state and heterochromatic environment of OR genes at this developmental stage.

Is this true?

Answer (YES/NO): NO